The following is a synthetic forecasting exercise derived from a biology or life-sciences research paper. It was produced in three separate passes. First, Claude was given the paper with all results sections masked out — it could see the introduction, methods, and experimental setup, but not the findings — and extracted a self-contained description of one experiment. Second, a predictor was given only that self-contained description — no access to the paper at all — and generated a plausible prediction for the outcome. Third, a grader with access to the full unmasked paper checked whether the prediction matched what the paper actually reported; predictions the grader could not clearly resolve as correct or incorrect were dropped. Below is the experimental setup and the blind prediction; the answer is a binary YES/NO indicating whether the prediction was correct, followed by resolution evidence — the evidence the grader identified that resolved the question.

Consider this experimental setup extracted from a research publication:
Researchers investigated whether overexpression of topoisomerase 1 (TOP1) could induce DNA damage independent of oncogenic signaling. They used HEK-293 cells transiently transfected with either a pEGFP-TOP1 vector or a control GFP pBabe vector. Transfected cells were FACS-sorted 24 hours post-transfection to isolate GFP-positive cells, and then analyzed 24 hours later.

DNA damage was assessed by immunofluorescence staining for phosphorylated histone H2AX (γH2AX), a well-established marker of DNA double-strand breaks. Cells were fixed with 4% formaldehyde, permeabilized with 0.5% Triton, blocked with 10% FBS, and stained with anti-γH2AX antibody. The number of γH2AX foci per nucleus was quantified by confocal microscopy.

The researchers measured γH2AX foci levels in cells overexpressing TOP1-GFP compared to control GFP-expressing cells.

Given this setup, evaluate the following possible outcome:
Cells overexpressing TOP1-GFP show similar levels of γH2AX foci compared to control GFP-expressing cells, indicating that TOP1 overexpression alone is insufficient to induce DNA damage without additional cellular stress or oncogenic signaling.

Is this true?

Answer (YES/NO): NO